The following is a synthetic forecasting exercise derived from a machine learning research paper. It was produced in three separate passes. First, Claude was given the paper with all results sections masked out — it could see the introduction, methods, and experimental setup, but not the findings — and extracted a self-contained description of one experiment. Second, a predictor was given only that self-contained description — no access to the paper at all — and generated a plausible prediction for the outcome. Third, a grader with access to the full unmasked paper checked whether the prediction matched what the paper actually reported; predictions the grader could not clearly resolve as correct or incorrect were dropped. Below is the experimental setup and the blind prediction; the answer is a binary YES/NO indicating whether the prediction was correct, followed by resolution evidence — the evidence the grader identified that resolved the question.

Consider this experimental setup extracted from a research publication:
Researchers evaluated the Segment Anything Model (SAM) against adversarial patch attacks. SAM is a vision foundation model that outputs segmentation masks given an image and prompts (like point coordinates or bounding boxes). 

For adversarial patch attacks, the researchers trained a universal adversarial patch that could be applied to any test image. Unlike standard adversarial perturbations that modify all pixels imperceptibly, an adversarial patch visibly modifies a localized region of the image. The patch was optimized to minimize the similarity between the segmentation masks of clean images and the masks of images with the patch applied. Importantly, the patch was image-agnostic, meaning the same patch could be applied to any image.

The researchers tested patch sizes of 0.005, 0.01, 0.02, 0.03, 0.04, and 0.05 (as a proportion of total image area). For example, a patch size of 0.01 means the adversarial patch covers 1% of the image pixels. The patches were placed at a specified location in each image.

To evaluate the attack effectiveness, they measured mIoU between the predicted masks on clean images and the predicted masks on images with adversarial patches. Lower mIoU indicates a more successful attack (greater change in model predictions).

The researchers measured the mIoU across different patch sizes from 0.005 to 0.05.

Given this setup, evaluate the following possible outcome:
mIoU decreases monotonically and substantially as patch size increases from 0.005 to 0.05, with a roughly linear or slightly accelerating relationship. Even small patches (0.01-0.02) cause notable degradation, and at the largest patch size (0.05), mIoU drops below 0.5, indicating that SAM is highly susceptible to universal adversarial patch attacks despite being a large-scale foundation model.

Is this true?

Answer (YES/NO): NO